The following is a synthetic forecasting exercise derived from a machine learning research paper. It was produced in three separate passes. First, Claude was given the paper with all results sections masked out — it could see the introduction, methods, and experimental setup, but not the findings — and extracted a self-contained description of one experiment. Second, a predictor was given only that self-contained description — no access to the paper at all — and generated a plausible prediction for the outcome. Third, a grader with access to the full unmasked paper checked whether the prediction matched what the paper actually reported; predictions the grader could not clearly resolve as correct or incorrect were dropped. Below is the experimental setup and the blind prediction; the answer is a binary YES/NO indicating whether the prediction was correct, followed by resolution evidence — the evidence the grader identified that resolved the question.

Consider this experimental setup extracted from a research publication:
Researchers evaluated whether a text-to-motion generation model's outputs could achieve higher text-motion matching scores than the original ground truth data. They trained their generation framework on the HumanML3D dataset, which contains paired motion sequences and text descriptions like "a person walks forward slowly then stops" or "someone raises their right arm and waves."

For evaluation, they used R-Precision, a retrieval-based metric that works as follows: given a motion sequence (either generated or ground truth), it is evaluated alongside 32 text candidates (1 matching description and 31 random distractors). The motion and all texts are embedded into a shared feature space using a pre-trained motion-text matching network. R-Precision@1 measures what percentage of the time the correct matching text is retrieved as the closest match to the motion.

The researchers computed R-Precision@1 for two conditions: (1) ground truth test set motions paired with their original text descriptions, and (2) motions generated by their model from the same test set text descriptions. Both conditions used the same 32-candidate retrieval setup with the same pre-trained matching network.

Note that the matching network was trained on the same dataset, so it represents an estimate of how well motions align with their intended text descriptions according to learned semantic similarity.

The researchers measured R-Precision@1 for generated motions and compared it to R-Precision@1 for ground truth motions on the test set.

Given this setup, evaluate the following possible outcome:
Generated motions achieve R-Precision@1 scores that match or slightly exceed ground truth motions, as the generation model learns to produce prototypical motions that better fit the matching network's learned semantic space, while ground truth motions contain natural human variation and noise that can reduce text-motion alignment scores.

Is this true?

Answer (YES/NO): YES